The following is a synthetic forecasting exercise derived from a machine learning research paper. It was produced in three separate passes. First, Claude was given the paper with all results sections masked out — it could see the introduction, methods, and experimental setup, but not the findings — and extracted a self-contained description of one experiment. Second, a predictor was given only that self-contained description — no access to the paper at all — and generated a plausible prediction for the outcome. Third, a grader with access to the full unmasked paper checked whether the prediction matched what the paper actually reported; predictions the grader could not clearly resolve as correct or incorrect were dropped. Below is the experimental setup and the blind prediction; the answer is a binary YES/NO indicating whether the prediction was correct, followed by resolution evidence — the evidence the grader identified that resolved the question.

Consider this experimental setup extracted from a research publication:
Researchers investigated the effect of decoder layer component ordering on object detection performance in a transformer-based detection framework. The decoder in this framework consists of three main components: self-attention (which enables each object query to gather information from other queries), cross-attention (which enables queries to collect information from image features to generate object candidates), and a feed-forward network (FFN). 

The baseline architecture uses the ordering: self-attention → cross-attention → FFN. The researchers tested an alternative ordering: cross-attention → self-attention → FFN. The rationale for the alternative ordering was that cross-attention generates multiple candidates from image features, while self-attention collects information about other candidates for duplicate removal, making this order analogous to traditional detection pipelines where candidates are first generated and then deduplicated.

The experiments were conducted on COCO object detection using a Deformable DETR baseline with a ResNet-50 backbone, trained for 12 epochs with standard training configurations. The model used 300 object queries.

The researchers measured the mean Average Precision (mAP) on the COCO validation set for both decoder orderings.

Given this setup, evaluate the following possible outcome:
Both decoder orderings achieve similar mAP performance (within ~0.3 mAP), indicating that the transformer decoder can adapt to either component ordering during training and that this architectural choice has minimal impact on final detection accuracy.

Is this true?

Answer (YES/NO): YES